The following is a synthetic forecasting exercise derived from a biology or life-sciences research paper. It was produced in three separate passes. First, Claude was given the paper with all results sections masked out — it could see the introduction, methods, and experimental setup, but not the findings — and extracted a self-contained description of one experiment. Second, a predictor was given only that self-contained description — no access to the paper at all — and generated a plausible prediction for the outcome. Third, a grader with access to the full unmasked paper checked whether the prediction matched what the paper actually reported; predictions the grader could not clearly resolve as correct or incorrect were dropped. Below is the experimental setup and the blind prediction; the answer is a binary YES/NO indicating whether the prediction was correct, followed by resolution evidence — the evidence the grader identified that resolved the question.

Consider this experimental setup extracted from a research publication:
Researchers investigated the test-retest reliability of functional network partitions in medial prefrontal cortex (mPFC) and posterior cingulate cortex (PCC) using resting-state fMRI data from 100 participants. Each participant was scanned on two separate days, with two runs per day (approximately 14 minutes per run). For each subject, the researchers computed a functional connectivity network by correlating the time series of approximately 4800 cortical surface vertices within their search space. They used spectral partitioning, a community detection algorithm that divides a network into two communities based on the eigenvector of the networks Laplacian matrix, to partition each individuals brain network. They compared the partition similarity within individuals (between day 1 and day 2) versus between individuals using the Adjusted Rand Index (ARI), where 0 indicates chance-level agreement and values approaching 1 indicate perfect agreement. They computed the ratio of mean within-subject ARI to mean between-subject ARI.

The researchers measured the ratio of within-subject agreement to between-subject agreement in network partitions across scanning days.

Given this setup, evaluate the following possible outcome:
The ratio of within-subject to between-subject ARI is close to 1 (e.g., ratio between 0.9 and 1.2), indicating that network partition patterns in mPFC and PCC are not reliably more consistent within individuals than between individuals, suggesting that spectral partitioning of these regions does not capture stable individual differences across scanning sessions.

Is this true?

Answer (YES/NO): NO